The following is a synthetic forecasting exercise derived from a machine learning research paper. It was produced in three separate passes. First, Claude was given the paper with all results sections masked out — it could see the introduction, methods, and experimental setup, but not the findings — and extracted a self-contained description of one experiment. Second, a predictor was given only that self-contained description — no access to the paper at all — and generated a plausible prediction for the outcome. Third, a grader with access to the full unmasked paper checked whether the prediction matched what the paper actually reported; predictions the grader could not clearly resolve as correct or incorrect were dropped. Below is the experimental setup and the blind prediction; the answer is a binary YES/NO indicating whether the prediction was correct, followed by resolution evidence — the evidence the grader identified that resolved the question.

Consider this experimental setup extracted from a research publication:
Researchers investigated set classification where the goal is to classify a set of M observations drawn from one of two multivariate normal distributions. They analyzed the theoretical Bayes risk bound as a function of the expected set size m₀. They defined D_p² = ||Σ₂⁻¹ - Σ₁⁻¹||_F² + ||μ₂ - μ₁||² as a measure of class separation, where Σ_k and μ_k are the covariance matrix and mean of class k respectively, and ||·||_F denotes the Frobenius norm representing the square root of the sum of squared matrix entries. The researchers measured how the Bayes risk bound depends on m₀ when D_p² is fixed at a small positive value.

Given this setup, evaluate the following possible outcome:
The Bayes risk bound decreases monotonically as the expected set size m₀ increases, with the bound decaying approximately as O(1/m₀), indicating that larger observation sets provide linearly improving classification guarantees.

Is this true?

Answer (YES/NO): NO